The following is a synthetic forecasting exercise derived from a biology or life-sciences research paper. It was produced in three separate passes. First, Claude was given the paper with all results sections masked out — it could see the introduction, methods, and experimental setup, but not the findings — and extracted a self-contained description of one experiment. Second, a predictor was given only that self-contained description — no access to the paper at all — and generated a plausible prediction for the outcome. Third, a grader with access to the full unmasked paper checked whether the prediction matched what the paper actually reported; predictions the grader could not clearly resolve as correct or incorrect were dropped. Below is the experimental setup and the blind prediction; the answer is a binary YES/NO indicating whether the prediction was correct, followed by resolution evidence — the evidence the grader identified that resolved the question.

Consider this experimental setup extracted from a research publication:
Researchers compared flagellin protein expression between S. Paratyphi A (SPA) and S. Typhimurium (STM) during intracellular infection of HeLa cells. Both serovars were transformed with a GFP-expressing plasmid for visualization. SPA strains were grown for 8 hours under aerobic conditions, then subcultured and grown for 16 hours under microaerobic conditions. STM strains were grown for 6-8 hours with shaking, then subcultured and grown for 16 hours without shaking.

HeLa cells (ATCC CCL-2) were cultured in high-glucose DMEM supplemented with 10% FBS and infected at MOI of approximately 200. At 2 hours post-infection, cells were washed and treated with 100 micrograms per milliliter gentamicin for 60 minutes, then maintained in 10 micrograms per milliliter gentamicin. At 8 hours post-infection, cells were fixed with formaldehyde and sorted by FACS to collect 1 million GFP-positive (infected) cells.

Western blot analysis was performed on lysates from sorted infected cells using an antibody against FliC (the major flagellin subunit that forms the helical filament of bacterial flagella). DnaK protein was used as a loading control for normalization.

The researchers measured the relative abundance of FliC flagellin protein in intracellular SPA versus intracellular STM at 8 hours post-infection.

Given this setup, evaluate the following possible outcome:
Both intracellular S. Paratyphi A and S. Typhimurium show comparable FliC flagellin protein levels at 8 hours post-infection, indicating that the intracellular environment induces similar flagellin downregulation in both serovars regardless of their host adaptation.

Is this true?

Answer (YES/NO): NO